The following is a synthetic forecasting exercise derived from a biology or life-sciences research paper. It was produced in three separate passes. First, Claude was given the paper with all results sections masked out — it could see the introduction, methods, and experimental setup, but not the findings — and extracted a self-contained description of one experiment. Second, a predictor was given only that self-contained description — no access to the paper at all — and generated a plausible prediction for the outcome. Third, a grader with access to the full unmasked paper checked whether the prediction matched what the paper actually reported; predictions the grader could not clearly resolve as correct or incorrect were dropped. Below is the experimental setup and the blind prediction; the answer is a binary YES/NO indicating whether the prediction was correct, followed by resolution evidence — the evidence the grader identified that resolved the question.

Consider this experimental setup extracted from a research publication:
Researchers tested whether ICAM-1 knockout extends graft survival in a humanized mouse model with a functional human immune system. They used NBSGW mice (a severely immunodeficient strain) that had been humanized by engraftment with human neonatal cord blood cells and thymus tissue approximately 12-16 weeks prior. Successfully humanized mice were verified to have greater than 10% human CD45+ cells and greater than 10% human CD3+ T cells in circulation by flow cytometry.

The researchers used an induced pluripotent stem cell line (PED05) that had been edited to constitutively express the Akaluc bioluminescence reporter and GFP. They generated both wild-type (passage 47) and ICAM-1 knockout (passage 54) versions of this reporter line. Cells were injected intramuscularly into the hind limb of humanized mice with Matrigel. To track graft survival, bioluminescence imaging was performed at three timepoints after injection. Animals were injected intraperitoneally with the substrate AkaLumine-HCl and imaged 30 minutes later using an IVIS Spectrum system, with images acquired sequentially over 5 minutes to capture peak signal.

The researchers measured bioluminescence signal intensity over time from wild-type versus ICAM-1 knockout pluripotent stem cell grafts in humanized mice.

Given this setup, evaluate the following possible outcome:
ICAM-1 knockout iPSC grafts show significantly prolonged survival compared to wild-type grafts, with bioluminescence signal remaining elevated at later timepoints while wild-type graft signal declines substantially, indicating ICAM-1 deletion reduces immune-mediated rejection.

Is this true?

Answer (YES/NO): YES